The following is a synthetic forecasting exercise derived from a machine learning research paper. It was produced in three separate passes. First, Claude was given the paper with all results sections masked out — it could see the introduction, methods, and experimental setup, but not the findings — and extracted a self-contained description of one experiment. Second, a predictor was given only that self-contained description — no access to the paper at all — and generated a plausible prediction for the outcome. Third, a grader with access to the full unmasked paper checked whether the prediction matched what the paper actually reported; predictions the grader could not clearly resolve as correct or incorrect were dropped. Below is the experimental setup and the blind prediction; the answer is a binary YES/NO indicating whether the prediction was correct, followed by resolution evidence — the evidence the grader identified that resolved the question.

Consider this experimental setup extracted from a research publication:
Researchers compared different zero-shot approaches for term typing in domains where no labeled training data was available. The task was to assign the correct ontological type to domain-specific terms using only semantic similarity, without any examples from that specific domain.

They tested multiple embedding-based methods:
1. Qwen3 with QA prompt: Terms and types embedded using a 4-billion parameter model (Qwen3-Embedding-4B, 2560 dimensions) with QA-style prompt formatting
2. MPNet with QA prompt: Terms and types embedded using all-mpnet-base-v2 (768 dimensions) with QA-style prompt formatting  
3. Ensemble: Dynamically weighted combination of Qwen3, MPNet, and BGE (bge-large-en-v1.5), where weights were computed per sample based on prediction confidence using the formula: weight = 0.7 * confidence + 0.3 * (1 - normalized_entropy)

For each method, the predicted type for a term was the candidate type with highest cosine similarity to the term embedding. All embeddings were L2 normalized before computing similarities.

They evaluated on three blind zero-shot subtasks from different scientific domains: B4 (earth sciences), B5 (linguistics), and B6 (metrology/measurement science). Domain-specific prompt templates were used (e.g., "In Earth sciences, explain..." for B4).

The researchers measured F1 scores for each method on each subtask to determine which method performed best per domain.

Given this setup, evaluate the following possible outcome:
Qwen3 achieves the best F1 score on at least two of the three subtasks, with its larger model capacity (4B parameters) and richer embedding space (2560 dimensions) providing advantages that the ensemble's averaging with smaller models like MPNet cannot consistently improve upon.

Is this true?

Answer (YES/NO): NO